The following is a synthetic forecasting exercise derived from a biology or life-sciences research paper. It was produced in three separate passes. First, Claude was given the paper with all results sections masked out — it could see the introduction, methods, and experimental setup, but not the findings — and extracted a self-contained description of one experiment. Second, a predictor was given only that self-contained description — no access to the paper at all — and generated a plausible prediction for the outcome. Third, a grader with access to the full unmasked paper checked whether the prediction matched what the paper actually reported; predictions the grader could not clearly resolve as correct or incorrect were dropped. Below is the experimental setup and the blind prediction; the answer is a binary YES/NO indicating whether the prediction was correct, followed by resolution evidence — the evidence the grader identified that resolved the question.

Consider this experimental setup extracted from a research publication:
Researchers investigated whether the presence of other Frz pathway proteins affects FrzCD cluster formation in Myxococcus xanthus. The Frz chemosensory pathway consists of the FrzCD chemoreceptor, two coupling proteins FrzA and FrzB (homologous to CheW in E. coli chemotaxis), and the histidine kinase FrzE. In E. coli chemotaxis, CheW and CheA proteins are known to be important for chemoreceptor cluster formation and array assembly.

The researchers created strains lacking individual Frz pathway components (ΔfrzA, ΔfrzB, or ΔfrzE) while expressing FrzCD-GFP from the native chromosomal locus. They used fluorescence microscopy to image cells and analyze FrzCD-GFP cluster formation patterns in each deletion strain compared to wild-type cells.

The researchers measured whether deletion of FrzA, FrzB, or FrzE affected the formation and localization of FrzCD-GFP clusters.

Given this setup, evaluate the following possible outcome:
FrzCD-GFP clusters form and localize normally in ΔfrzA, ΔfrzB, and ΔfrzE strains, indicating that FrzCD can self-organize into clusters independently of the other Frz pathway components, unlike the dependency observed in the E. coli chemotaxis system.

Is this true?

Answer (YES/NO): NO